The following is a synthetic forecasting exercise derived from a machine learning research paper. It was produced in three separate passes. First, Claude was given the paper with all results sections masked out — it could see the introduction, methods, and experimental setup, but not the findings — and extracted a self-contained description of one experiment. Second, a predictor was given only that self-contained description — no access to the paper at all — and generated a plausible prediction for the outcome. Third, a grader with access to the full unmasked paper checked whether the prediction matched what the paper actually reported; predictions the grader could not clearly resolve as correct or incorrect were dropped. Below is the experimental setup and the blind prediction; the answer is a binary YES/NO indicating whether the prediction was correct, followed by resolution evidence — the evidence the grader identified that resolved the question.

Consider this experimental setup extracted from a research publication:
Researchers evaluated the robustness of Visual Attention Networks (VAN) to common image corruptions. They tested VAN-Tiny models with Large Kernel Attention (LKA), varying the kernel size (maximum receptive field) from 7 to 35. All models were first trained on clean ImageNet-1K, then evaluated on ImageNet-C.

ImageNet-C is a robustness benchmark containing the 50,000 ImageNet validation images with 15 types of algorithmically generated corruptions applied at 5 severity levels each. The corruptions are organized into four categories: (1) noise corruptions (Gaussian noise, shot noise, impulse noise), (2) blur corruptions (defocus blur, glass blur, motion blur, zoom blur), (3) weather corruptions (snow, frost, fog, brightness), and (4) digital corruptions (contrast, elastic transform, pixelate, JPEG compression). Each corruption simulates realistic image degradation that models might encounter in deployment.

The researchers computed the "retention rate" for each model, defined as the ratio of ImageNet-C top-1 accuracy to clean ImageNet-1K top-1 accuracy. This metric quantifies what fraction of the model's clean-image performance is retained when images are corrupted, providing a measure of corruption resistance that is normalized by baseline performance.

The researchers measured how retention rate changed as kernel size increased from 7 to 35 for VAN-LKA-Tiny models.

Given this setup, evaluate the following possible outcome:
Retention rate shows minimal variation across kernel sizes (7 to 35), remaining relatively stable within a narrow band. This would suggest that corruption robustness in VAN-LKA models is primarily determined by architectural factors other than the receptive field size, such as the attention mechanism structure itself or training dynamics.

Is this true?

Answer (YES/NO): NO